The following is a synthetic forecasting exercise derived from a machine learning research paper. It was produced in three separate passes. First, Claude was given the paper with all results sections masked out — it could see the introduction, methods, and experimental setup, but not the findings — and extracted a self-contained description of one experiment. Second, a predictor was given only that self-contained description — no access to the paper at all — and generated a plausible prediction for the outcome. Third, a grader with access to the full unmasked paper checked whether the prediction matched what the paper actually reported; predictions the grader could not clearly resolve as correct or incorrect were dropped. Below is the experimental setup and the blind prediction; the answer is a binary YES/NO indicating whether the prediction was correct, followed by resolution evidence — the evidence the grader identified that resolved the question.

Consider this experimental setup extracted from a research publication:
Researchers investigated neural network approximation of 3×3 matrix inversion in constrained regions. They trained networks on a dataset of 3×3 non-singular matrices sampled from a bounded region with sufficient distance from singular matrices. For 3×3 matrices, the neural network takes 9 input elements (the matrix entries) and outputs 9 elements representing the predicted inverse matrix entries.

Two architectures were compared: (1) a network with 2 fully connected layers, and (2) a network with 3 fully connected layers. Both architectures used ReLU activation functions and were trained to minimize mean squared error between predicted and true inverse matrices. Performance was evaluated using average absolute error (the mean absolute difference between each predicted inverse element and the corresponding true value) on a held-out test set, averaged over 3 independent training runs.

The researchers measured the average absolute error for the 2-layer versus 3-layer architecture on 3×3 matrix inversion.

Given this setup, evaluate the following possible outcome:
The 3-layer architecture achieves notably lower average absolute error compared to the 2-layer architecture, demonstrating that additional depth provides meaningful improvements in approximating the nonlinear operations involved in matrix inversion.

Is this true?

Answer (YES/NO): NO